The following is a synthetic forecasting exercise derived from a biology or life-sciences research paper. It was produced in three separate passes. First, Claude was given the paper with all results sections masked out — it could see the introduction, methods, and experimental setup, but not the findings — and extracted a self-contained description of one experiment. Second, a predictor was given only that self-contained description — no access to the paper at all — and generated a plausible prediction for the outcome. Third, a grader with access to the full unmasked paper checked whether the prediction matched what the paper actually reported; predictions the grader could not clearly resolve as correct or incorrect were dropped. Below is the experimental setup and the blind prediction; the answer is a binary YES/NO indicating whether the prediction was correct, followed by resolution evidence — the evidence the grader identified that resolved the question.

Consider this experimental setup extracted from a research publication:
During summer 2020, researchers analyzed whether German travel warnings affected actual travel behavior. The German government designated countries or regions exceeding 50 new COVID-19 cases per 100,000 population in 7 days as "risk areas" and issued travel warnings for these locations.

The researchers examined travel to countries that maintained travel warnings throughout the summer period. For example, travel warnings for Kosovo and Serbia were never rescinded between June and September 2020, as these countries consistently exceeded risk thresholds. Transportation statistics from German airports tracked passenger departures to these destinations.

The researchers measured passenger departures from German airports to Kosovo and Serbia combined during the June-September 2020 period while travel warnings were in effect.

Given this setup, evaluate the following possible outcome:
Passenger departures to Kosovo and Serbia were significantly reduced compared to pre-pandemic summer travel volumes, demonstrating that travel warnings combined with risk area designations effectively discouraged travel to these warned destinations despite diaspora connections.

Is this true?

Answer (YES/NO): NO